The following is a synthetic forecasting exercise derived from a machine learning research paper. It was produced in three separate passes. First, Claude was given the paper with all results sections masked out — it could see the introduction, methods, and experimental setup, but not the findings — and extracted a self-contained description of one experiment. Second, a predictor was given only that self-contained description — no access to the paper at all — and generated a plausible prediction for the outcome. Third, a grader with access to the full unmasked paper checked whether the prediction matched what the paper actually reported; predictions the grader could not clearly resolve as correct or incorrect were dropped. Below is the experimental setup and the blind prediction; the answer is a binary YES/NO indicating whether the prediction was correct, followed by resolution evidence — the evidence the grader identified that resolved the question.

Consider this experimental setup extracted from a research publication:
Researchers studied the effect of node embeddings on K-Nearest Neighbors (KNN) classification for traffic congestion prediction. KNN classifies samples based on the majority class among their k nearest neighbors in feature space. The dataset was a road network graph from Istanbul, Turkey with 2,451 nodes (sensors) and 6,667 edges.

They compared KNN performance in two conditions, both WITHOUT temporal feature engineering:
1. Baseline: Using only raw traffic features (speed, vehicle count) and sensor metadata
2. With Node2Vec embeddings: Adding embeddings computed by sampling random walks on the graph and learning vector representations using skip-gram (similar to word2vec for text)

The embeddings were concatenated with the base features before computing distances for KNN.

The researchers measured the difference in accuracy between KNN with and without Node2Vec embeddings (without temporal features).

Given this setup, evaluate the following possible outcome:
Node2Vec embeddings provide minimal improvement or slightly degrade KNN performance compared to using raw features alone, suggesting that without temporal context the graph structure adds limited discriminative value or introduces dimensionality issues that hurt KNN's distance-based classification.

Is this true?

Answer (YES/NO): NO